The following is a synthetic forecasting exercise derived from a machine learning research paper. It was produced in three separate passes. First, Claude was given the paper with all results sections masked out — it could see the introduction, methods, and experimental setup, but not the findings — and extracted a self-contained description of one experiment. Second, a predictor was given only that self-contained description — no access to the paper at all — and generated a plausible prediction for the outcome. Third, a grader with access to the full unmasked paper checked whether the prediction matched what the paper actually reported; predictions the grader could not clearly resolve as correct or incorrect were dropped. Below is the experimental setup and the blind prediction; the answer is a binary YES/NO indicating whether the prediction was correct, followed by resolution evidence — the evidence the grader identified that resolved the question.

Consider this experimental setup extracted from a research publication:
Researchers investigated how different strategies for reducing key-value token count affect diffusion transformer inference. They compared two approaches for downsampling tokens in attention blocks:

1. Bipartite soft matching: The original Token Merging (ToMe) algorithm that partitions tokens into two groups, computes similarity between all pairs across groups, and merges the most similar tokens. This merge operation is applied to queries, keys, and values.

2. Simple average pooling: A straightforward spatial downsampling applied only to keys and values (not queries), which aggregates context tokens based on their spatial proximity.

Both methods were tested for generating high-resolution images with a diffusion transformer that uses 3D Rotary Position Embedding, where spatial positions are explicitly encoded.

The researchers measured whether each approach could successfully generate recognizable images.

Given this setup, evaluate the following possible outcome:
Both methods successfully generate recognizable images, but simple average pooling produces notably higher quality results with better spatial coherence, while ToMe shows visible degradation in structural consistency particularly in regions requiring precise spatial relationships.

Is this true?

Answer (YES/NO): NO